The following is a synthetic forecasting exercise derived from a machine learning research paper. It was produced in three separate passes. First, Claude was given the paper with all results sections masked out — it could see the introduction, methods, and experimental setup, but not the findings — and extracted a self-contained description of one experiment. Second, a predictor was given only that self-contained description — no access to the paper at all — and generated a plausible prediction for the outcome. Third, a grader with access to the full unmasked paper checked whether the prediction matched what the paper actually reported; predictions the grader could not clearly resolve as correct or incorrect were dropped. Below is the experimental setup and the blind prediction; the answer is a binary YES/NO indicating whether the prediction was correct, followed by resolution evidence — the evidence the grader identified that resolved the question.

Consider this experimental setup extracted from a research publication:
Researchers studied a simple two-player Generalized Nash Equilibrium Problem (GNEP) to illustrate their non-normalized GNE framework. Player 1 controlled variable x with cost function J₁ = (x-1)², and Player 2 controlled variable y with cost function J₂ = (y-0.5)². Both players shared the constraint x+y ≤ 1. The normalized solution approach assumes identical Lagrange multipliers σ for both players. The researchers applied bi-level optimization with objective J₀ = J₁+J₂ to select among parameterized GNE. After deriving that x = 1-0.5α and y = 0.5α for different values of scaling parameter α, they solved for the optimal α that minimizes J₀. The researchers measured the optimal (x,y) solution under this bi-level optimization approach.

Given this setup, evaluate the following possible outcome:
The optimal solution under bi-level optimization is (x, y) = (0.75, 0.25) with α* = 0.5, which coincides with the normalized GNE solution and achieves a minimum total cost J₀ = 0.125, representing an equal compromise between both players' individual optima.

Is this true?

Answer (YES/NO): NO